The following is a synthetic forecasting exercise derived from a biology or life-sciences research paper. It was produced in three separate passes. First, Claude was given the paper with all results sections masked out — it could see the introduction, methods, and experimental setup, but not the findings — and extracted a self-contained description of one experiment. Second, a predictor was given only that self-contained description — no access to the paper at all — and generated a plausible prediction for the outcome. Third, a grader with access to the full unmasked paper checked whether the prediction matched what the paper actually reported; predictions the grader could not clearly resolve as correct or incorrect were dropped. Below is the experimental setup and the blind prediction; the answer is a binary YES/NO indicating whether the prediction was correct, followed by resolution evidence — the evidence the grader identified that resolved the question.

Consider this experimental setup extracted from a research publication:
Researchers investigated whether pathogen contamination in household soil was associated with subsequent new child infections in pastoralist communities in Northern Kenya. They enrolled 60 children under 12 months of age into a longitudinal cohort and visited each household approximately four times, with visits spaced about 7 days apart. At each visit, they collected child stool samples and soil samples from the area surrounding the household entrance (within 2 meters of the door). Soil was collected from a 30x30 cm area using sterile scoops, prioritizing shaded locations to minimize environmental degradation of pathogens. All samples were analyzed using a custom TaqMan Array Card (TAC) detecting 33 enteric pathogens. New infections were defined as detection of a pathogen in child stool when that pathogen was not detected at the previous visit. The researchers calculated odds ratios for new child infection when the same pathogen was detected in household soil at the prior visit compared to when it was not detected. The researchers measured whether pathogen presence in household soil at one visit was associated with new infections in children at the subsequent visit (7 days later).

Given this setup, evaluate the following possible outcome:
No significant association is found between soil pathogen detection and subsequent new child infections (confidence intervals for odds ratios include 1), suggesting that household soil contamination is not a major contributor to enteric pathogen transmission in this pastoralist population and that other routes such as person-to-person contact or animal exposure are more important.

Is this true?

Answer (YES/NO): NO